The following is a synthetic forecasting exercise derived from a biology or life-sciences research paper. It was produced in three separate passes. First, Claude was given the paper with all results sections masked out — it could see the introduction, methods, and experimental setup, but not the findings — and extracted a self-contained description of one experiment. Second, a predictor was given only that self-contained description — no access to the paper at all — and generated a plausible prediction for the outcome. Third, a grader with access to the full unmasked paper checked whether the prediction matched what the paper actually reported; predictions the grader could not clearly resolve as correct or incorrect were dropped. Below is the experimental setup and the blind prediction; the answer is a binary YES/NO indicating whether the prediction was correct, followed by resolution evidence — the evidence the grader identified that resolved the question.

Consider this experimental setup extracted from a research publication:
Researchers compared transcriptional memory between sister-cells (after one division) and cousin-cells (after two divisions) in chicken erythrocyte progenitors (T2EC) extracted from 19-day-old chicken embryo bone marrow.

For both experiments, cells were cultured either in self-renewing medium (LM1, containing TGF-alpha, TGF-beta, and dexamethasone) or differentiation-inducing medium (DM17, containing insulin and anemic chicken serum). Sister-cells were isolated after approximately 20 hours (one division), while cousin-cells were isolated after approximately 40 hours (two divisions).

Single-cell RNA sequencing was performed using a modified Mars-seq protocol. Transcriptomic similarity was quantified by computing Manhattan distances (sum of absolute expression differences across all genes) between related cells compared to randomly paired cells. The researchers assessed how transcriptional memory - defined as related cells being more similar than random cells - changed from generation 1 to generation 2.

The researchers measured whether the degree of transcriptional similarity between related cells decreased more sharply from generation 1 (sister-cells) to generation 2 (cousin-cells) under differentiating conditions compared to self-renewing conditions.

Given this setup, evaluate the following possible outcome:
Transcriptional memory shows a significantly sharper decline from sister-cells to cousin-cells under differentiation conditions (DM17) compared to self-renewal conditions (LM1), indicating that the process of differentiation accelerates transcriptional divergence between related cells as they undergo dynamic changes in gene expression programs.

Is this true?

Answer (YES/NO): YES